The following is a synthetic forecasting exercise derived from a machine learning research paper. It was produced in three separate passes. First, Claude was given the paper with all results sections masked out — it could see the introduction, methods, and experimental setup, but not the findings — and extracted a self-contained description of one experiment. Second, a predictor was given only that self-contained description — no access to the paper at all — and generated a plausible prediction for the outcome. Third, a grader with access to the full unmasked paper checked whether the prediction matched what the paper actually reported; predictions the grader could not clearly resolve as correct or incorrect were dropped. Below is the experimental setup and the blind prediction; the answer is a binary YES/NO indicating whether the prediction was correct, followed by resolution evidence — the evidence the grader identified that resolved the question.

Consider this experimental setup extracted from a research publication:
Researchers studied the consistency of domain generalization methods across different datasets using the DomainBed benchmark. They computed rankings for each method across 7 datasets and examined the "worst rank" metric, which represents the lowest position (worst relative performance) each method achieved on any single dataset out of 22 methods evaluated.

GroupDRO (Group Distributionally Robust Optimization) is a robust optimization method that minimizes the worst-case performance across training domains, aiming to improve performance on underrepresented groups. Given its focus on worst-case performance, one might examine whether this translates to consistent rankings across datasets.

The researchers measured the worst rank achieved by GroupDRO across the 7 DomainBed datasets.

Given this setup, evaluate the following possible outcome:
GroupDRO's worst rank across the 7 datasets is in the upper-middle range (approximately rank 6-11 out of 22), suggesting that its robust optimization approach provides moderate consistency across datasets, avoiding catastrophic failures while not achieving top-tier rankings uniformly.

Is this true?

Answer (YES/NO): NO